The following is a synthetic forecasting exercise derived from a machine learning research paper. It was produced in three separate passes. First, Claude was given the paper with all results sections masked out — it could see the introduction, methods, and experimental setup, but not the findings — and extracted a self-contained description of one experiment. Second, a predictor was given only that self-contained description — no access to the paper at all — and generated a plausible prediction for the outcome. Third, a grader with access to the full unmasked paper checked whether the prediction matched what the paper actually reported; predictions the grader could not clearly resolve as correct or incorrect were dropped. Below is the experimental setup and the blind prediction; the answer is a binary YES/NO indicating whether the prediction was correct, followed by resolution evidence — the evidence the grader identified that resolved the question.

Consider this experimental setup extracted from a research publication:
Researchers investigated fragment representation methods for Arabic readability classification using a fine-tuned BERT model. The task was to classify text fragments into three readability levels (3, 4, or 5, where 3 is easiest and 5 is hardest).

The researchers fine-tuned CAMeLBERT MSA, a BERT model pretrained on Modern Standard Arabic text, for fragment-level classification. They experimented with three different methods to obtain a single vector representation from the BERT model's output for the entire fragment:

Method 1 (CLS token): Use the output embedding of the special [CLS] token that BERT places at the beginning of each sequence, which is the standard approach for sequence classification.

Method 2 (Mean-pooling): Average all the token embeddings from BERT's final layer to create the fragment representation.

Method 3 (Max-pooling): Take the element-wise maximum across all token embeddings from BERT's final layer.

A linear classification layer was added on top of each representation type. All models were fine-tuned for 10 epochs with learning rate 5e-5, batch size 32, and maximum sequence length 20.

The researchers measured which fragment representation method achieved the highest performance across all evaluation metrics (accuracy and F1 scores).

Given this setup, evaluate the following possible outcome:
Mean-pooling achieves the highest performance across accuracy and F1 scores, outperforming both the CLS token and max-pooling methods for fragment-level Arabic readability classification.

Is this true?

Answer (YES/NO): YES